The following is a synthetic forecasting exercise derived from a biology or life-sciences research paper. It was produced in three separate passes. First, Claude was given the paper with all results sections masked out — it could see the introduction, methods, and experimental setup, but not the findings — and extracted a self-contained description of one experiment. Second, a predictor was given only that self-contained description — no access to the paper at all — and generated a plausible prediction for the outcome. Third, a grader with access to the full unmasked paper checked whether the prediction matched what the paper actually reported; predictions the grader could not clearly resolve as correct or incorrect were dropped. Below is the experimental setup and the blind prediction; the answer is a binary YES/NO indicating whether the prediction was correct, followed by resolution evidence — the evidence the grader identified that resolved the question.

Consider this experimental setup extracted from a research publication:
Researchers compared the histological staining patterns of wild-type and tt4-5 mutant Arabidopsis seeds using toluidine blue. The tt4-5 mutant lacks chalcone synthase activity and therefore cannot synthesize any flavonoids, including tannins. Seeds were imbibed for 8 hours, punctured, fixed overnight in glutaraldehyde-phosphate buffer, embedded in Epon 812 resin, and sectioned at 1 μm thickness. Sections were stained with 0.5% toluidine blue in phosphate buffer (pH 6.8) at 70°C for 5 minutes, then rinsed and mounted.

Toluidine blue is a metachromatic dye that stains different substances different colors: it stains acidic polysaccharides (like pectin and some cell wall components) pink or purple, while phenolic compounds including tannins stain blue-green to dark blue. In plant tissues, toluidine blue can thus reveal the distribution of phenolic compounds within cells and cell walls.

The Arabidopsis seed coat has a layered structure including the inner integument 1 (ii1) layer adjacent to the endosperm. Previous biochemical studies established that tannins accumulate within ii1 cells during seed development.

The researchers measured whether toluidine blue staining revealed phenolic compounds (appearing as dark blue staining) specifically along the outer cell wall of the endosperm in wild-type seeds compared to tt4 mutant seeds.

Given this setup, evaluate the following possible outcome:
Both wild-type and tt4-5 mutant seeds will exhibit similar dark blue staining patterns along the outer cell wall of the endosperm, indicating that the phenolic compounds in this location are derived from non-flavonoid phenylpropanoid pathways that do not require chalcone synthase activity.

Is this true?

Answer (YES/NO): NO